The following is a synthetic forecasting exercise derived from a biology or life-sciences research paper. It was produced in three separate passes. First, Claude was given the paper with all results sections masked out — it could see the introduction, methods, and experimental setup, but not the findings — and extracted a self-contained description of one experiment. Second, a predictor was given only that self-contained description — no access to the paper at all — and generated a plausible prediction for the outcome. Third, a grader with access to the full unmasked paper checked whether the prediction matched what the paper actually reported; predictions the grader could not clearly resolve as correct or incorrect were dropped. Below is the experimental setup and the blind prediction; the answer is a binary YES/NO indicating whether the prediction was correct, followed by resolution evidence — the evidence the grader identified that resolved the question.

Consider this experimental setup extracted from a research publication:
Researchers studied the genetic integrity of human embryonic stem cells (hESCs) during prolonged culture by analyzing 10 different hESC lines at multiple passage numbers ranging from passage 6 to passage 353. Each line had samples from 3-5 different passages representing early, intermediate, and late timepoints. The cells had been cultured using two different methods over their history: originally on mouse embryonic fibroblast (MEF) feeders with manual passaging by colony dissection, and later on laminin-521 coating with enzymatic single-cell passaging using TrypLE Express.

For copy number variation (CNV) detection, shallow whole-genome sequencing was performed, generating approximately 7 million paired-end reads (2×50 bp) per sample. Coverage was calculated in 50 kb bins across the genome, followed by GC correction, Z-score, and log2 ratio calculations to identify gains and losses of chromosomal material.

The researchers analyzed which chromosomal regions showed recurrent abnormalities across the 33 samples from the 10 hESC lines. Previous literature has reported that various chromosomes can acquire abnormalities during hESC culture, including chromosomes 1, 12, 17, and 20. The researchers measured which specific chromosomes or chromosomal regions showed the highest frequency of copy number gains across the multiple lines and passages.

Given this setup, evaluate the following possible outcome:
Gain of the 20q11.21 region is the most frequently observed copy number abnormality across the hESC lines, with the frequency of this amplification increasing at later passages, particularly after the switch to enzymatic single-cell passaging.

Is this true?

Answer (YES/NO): NO